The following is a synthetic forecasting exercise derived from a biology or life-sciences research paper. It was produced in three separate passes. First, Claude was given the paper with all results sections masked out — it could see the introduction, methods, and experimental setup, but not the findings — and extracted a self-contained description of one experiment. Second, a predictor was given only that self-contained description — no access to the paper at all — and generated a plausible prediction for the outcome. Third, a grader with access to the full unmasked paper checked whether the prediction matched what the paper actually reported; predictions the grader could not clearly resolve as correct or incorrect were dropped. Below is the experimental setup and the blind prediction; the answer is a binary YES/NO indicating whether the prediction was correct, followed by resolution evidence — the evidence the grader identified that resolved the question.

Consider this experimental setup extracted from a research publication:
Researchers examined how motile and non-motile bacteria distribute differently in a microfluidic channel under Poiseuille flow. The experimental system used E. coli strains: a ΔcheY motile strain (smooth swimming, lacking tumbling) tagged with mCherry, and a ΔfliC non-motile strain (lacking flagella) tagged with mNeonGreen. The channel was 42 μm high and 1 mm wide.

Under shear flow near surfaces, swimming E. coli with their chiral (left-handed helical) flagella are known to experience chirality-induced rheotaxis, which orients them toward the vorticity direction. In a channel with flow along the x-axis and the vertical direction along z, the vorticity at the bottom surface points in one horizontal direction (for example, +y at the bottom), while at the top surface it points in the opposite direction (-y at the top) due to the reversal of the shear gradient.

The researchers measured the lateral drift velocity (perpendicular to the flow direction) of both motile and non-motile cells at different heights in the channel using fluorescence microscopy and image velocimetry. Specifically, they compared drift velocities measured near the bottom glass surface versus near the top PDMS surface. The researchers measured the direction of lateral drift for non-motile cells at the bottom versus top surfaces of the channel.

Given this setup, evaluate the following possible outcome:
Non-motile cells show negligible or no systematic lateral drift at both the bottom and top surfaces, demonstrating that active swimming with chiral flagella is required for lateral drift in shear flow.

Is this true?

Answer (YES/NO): NO